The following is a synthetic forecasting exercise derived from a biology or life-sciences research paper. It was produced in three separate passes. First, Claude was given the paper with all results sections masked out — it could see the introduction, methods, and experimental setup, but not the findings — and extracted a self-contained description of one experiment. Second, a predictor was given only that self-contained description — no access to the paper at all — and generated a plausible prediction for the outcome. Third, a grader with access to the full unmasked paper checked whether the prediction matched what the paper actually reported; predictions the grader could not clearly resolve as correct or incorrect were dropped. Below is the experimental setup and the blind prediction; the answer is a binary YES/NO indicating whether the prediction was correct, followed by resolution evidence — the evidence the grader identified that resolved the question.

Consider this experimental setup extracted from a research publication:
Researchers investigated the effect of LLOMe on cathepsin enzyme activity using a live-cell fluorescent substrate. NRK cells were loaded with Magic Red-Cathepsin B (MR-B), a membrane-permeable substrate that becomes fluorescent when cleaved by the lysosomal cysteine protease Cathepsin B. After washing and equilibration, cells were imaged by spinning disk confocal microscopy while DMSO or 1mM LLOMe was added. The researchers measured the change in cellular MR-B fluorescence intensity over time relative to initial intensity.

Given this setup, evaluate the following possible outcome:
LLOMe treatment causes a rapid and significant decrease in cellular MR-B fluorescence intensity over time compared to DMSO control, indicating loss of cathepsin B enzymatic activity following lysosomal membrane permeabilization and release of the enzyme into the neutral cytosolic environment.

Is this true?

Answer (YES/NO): NO